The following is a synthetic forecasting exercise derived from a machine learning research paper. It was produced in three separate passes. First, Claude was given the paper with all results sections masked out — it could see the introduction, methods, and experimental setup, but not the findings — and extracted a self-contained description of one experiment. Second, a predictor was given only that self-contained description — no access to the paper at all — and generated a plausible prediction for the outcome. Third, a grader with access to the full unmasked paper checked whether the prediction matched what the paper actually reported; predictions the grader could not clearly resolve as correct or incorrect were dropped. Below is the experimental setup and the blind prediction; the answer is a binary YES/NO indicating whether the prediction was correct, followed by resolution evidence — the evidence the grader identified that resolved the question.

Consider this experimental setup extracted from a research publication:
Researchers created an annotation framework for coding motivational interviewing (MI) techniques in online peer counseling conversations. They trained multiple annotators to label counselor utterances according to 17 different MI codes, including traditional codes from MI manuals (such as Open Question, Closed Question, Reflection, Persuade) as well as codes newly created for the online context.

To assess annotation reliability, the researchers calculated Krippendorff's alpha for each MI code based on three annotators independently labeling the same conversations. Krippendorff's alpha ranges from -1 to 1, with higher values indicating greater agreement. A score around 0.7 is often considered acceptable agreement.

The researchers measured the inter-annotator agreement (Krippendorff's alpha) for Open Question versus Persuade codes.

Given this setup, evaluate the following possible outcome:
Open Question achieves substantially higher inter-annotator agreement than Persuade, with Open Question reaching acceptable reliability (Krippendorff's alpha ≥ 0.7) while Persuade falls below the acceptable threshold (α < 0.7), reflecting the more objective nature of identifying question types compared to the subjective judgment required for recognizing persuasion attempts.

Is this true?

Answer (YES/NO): YES